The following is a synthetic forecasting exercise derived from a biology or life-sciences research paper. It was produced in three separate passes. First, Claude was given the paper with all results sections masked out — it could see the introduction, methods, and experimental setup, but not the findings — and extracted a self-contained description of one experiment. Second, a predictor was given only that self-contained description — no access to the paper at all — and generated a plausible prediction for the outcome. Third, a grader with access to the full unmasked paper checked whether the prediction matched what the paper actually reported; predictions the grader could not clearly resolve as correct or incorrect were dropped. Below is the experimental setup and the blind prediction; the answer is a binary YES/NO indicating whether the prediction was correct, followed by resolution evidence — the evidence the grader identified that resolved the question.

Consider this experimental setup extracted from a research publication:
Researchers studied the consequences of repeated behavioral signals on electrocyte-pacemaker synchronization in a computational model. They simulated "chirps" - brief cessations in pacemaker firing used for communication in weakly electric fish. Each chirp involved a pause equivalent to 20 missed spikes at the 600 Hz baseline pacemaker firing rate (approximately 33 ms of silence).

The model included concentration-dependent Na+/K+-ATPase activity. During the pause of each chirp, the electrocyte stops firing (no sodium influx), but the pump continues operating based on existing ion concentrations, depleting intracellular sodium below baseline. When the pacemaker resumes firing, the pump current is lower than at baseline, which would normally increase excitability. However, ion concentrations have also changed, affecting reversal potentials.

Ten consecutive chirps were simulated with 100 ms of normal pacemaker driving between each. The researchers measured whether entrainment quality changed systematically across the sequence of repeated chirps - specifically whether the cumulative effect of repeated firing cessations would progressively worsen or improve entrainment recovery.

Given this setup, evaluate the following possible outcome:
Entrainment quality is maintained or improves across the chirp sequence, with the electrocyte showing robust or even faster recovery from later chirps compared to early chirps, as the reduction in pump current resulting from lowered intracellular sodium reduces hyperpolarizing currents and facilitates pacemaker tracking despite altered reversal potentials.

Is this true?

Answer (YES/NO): NO